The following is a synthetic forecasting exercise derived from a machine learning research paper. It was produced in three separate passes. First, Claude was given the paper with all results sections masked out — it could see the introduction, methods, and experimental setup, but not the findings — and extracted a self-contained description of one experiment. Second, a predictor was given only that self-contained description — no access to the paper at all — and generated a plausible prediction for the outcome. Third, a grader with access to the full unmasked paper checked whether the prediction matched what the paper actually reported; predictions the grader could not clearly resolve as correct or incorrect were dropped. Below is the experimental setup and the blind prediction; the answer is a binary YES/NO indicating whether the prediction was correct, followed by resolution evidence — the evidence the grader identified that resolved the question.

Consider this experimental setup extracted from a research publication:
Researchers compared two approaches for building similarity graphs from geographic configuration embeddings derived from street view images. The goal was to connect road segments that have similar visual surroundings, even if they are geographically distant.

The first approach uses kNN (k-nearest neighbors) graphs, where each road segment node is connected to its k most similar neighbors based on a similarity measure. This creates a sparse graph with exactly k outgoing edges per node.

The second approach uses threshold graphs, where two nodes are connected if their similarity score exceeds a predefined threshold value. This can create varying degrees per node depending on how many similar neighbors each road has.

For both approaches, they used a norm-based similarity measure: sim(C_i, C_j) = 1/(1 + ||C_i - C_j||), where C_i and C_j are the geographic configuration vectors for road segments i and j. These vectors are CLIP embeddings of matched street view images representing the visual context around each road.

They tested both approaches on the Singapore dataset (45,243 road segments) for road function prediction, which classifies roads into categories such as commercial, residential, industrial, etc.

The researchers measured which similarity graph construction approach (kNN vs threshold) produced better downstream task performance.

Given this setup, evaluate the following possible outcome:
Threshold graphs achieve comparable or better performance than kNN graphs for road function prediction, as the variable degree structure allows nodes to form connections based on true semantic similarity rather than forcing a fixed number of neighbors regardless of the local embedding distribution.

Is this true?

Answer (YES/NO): YES